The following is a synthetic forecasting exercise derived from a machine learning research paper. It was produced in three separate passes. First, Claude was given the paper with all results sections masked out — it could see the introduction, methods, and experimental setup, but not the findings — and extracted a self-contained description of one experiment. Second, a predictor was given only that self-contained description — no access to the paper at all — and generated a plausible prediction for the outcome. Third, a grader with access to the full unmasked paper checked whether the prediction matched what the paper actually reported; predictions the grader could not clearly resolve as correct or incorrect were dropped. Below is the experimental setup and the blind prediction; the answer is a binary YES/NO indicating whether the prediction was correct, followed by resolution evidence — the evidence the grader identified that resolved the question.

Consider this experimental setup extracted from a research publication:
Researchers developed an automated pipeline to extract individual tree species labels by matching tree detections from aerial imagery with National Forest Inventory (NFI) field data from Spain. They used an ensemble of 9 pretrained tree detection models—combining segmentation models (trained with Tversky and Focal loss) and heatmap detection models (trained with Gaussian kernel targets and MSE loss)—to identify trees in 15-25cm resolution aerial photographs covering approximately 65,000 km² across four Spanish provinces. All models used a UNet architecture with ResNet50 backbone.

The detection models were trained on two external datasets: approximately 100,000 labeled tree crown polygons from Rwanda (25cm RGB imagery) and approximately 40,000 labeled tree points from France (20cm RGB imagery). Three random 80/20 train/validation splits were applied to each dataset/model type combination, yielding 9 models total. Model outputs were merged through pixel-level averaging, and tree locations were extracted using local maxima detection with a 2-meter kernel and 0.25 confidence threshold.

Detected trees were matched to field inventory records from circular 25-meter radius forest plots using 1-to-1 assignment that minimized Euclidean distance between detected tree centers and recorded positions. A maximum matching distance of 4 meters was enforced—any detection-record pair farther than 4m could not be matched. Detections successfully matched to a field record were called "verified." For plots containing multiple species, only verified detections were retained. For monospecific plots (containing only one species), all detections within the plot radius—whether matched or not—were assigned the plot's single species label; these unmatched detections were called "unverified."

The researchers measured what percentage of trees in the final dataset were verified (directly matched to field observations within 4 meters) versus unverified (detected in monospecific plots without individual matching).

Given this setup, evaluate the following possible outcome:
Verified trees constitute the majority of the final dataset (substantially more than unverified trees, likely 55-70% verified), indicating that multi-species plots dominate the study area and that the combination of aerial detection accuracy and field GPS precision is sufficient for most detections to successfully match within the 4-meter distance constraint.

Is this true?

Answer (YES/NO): NO